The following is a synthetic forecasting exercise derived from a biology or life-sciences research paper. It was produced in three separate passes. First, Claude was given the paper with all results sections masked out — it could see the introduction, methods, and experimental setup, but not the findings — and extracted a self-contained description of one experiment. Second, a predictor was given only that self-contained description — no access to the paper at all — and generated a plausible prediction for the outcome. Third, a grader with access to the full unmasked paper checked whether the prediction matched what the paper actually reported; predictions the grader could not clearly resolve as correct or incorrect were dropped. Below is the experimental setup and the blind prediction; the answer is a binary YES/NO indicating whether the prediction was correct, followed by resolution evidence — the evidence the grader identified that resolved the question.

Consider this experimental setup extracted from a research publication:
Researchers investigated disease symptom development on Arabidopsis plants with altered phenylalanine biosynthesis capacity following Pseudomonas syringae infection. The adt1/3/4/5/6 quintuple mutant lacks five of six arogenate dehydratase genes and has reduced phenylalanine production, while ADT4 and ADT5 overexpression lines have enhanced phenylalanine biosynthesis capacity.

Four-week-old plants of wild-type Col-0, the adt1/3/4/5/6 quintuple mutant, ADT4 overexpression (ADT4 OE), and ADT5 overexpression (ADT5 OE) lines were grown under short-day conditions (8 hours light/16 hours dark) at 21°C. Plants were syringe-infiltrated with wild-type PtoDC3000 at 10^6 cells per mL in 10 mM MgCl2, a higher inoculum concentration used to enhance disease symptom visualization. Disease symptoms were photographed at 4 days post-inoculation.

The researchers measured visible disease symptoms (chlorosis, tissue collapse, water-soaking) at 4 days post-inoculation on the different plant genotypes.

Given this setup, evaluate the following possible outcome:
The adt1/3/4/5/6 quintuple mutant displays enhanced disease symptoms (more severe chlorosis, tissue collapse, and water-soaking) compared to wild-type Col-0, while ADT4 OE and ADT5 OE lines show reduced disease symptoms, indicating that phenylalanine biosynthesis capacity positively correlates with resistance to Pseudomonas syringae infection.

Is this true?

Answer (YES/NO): NO